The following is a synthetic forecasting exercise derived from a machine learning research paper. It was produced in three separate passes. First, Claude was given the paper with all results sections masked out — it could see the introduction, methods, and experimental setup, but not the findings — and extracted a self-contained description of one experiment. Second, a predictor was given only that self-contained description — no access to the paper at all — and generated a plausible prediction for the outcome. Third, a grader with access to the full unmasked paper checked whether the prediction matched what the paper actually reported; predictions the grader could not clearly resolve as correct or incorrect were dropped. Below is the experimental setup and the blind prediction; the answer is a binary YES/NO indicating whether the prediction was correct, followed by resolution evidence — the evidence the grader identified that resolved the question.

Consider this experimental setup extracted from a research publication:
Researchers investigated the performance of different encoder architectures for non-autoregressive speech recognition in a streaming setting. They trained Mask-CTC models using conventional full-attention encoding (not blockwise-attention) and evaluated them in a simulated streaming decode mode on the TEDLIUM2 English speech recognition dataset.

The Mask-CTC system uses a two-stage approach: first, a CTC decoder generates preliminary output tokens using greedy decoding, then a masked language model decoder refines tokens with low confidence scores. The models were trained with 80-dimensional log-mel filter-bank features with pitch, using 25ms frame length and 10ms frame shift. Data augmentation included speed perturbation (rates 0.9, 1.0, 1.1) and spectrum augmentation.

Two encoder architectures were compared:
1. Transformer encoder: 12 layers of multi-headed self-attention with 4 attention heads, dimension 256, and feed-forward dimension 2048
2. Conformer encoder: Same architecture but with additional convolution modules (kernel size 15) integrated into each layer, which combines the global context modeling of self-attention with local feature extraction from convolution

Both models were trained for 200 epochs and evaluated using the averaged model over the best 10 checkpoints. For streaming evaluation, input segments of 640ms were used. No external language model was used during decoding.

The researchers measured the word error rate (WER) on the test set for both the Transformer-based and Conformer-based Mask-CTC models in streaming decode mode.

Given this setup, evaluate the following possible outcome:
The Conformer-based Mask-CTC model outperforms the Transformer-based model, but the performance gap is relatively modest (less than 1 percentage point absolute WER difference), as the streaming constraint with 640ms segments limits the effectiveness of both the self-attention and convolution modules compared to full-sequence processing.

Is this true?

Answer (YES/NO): NO